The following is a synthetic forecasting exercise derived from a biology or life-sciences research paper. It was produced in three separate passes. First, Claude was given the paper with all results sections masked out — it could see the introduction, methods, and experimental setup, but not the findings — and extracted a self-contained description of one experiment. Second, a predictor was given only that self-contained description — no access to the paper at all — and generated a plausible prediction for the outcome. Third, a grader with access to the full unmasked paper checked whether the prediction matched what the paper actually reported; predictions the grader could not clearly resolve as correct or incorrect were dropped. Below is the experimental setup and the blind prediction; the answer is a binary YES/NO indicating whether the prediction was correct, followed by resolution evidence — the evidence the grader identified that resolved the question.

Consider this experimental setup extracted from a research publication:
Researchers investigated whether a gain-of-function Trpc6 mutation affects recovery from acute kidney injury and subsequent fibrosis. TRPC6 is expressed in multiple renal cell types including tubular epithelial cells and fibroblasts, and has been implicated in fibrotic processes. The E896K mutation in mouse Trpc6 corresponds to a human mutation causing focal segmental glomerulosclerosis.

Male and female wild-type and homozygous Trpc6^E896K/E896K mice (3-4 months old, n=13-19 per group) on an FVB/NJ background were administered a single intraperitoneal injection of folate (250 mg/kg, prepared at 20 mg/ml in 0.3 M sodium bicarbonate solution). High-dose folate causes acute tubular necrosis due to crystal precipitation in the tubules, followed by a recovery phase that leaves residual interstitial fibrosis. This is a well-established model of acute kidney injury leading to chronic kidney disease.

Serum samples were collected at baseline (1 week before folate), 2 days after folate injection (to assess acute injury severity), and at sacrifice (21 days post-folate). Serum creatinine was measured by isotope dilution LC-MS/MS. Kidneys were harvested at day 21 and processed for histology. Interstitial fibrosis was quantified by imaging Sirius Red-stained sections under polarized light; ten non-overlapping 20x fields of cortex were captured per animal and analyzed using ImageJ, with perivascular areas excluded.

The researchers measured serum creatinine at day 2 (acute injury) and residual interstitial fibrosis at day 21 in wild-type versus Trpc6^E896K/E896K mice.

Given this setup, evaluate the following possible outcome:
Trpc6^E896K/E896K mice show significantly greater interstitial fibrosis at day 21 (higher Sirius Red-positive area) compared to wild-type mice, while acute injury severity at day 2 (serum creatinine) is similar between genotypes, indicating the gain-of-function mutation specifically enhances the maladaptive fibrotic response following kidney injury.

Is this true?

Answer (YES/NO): NO